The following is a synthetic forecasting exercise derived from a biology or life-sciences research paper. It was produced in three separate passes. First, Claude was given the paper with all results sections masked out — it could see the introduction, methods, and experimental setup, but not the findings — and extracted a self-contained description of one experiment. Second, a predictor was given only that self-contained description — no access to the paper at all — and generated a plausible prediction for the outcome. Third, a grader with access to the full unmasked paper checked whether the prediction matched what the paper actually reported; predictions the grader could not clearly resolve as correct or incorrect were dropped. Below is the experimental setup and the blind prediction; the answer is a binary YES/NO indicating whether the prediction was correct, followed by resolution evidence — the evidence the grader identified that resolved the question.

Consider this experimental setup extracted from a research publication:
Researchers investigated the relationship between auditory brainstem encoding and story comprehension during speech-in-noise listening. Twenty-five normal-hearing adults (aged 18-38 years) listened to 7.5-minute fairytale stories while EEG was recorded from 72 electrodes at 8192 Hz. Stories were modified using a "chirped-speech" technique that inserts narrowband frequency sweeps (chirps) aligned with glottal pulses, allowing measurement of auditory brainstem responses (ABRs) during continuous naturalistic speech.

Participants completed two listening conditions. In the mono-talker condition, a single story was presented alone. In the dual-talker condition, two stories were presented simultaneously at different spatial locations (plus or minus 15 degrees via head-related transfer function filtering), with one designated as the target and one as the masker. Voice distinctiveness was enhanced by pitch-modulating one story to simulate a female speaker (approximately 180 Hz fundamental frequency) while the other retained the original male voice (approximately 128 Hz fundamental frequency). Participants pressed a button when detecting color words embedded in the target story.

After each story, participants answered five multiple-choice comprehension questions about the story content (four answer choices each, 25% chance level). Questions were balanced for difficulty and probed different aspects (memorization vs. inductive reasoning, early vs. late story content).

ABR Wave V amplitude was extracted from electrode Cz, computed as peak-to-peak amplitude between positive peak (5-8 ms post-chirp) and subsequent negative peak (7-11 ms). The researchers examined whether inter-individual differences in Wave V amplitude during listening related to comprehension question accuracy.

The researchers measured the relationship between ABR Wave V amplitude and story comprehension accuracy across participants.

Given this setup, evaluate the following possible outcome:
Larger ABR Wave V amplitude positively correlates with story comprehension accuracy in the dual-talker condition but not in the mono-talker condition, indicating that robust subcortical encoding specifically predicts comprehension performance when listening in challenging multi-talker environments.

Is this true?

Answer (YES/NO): NO